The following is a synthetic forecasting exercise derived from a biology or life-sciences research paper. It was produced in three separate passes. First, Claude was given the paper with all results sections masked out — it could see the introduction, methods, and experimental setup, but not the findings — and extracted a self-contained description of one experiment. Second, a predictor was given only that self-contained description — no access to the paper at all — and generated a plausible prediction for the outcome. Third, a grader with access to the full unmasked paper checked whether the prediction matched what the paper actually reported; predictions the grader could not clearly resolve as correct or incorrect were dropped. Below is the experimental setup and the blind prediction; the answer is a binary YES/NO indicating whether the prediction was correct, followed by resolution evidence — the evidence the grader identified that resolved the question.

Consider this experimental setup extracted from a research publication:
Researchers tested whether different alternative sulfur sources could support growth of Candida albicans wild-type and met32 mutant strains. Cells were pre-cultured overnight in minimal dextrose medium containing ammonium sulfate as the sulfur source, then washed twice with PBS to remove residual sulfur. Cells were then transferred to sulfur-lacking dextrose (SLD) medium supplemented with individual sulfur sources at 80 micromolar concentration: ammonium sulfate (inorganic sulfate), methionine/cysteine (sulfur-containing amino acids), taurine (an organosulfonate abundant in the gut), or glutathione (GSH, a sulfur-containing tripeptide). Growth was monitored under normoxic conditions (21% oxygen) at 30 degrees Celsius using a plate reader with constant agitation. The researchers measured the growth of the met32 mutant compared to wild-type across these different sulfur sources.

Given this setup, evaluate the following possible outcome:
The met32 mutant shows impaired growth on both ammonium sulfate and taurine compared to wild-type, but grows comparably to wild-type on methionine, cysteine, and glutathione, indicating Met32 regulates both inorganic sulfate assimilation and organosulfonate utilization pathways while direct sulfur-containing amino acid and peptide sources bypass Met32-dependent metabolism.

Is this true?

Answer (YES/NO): NO